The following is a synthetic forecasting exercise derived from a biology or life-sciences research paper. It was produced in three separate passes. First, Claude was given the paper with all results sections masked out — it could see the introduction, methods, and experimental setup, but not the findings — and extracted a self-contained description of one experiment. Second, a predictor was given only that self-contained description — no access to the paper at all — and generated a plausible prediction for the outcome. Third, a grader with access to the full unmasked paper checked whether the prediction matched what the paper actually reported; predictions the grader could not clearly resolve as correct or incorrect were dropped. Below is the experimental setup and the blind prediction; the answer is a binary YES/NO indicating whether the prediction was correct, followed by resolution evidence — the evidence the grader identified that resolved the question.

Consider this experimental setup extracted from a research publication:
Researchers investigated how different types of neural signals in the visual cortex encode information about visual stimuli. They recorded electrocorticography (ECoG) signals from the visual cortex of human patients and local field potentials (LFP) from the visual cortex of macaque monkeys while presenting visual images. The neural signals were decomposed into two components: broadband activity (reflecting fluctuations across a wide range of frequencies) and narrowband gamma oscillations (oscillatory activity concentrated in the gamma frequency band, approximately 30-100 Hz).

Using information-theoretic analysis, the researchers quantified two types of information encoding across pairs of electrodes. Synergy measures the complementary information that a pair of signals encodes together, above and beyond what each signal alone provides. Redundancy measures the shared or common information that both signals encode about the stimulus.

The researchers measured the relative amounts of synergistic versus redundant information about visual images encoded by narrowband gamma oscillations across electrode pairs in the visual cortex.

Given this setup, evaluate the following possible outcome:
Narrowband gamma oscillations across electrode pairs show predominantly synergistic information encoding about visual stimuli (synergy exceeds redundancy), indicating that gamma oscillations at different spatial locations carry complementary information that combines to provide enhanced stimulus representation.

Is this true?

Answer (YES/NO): NO